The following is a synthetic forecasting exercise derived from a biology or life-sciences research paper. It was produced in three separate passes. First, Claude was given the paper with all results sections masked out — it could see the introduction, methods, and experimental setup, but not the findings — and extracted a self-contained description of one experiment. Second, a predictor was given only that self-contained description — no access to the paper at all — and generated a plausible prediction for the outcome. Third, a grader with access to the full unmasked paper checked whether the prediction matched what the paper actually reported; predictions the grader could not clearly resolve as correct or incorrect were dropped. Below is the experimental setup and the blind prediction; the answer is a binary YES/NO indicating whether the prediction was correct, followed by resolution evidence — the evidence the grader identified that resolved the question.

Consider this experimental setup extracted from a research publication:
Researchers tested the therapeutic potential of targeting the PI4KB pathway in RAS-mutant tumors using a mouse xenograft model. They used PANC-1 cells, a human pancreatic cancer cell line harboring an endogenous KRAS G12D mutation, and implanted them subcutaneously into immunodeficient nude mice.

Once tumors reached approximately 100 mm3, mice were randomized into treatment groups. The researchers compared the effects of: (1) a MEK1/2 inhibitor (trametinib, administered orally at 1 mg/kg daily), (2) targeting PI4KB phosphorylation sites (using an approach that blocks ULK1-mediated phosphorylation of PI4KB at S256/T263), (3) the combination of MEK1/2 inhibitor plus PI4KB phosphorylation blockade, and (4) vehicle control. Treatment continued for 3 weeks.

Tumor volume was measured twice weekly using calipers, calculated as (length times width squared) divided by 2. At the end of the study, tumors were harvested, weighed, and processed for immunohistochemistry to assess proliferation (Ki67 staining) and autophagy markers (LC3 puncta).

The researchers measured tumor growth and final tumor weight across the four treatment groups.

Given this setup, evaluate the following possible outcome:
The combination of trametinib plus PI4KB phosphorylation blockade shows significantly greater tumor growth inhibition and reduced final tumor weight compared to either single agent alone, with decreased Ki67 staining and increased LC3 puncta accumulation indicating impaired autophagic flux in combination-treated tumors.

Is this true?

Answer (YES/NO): NO